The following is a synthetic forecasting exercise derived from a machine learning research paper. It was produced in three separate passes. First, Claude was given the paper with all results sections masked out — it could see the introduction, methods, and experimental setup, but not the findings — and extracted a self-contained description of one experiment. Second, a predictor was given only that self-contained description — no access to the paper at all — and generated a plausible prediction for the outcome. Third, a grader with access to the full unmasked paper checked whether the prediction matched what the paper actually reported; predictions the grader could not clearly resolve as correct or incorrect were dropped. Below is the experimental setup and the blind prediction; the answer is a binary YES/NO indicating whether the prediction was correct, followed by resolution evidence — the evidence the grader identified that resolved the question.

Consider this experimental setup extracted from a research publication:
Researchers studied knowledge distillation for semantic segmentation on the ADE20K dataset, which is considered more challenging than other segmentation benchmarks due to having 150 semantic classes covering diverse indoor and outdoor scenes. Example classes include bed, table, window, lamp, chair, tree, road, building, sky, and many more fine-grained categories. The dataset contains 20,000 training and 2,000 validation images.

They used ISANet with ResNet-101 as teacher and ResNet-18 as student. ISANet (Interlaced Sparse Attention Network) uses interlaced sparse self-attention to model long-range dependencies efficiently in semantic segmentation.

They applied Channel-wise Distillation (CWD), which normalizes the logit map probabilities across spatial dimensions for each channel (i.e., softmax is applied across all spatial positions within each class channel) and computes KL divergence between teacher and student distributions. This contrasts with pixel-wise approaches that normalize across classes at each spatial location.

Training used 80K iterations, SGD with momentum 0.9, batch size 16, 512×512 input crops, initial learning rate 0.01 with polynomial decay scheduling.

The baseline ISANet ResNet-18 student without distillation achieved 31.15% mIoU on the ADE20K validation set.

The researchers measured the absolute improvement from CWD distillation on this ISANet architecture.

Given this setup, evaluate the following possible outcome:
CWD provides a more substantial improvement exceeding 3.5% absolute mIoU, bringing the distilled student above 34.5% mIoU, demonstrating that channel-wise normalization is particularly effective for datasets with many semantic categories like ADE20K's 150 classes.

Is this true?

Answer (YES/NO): YES